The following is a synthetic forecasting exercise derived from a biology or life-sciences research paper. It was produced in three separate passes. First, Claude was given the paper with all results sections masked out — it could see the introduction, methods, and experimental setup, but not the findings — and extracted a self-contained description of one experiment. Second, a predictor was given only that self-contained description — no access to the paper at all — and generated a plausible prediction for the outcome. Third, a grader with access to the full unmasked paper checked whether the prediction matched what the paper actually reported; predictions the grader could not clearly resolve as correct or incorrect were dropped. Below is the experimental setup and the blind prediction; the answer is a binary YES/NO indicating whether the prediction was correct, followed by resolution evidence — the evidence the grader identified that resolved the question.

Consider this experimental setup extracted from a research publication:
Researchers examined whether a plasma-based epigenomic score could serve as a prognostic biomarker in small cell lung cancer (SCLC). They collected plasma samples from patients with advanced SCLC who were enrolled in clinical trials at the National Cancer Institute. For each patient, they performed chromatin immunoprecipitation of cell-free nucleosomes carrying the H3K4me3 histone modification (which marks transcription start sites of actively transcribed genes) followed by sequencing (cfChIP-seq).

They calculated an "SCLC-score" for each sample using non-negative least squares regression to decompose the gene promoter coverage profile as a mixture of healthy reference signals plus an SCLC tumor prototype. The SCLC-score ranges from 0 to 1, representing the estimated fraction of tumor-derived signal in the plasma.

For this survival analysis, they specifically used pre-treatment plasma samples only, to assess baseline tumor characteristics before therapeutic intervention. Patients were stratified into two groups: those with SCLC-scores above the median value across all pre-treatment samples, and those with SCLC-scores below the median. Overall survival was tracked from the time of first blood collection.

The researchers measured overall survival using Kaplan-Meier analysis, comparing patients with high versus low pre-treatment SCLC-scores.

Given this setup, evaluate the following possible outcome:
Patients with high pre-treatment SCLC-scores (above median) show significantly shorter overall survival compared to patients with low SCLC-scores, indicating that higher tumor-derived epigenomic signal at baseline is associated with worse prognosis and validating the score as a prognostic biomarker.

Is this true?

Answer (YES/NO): YES